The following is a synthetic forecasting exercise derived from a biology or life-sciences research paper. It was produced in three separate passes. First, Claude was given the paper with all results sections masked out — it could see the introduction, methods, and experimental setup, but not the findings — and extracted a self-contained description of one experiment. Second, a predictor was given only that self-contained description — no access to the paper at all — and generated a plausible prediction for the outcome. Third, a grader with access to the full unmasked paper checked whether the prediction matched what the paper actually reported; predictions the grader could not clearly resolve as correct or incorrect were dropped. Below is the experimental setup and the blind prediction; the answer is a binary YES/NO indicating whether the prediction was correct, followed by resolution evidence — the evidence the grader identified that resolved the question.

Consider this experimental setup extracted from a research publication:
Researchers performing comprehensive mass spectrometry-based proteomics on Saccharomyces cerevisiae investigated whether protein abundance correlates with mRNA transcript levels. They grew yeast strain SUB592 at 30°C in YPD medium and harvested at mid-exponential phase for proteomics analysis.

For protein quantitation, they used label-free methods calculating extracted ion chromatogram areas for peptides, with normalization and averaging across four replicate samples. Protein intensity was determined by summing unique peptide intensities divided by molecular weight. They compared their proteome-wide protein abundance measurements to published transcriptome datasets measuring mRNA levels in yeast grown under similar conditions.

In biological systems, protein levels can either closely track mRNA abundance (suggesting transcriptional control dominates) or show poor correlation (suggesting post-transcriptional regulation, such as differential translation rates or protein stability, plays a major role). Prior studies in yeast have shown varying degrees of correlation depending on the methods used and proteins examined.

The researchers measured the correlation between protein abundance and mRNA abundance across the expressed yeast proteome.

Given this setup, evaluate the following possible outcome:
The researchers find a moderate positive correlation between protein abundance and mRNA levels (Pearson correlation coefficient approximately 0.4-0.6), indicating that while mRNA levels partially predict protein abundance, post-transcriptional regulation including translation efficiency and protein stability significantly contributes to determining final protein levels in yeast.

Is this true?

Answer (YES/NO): NO